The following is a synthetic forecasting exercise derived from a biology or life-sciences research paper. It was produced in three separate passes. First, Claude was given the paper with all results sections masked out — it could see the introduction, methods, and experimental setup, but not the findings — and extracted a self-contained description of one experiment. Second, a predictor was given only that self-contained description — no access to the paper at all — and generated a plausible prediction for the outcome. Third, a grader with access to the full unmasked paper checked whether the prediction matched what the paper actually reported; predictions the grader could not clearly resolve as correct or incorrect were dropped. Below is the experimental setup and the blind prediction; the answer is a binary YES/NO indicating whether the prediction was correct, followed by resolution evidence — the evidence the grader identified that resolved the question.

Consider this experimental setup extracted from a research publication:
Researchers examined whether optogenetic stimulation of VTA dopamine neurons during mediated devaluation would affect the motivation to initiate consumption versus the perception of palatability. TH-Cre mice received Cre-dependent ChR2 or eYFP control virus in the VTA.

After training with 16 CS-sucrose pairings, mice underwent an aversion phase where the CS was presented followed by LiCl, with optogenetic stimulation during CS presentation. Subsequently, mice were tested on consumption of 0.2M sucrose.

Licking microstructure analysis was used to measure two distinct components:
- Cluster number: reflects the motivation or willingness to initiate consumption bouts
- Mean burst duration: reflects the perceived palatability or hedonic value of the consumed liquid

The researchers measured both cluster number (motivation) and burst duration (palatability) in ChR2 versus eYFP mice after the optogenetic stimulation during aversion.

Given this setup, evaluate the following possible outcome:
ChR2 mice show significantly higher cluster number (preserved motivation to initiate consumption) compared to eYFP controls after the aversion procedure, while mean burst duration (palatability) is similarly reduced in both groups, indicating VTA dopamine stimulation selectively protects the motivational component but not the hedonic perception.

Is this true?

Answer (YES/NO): NO